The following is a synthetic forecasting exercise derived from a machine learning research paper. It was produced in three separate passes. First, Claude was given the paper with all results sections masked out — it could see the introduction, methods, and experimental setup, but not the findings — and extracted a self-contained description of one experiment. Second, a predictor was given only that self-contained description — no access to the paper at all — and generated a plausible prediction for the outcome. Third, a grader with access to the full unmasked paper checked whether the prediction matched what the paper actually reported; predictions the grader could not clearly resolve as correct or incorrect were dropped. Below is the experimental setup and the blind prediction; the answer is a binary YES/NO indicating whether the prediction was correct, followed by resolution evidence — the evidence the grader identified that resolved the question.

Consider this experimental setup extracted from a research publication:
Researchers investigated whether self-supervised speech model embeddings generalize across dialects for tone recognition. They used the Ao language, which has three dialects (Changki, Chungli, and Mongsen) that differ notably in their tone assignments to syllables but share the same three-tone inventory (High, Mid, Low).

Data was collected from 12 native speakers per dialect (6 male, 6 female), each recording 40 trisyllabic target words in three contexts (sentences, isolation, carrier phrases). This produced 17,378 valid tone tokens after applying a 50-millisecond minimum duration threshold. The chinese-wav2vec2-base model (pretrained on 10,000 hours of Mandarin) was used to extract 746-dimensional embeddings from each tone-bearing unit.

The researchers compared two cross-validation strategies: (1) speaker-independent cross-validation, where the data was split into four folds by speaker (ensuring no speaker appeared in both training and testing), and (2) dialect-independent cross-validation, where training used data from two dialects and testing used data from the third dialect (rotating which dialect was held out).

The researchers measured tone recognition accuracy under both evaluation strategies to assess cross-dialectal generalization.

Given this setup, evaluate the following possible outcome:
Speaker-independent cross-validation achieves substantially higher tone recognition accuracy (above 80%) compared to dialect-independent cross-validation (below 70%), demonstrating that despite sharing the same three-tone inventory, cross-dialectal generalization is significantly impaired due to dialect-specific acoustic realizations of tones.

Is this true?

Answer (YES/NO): NO